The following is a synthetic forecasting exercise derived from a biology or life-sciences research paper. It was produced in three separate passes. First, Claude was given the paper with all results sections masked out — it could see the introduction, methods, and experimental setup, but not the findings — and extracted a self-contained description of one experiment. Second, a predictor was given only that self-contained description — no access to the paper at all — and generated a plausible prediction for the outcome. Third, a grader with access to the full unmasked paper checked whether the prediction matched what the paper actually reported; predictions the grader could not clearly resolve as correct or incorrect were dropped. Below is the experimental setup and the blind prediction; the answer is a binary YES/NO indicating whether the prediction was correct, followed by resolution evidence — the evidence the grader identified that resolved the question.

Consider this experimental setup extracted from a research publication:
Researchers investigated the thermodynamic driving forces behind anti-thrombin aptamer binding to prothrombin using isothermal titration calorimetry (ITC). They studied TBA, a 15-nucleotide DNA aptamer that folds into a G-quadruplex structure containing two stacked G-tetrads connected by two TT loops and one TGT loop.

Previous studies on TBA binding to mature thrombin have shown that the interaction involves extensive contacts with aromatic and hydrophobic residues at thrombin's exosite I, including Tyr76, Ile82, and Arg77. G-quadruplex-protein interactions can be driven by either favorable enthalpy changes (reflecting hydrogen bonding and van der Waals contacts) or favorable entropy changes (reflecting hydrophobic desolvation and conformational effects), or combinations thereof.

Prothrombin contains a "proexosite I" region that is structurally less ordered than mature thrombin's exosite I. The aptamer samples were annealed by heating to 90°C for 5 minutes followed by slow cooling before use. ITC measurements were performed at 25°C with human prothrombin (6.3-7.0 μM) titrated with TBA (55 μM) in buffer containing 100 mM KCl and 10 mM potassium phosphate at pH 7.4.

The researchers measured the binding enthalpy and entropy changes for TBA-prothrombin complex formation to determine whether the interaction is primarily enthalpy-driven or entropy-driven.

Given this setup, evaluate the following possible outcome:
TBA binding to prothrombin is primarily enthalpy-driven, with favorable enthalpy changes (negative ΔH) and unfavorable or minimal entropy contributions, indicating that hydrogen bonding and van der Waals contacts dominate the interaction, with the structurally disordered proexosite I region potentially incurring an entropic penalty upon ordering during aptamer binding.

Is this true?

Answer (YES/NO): YES